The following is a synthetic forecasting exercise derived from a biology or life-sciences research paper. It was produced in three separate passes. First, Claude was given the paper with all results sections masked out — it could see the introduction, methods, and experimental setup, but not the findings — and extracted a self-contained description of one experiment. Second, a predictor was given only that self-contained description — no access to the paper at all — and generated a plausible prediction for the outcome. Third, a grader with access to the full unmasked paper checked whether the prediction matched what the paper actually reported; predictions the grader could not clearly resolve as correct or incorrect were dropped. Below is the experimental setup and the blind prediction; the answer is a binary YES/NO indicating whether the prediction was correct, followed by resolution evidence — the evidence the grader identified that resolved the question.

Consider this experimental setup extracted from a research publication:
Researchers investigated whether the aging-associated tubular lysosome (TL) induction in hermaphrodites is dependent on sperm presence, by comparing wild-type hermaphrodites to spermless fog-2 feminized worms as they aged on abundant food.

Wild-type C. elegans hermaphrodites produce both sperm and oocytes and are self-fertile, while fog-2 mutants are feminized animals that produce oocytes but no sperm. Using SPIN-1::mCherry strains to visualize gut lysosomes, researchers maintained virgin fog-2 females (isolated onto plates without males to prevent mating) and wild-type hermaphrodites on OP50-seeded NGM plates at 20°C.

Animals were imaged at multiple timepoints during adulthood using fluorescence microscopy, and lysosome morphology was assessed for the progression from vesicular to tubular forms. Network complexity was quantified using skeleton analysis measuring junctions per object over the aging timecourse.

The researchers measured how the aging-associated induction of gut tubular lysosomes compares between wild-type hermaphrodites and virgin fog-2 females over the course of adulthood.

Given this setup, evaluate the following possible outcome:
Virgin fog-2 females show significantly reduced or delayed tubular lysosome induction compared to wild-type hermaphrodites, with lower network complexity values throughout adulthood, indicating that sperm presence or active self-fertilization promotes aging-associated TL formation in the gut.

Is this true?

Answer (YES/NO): YES